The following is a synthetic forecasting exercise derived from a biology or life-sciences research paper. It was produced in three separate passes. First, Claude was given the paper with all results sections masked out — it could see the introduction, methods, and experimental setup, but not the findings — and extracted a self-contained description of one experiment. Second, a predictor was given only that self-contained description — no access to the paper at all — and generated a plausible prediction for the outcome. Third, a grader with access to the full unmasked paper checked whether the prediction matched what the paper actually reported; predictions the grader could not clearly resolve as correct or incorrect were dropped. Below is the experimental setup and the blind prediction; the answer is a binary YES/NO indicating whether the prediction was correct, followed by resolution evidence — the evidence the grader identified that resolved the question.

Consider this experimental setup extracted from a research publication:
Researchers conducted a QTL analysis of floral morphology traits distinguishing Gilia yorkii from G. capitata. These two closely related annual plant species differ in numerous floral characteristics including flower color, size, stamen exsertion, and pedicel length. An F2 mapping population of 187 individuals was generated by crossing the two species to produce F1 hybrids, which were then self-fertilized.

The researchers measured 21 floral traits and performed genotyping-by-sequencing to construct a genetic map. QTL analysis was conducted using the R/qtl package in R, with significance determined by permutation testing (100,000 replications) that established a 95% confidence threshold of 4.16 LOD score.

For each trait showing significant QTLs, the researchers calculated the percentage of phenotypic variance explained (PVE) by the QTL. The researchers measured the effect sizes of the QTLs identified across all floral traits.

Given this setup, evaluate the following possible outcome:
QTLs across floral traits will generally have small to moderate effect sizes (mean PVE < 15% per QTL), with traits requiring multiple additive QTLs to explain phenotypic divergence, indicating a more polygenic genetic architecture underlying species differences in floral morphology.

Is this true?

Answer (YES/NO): NO